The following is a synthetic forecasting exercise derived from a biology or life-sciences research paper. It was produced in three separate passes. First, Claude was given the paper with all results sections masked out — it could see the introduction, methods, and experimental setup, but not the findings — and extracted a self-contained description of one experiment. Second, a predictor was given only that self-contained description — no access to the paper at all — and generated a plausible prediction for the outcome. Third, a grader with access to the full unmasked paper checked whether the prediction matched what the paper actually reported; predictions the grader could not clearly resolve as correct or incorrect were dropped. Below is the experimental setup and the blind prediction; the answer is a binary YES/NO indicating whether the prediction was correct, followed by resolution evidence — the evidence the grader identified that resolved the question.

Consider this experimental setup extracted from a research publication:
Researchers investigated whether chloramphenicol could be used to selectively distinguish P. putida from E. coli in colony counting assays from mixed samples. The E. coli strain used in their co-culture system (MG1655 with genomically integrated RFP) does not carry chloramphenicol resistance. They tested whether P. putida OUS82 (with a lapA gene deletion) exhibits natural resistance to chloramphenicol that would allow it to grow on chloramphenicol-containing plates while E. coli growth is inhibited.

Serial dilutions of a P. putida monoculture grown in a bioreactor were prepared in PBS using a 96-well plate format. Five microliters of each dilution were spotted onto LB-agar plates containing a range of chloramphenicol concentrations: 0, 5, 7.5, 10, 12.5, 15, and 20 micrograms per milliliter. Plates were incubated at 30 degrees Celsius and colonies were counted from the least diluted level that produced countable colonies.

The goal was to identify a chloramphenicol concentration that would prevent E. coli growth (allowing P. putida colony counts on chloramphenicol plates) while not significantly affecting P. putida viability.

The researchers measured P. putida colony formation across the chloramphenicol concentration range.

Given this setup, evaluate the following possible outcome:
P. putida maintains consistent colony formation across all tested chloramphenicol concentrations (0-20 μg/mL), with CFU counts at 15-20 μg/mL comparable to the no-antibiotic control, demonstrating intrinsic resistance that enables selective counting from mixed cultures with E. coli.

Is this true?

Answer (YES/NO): YES